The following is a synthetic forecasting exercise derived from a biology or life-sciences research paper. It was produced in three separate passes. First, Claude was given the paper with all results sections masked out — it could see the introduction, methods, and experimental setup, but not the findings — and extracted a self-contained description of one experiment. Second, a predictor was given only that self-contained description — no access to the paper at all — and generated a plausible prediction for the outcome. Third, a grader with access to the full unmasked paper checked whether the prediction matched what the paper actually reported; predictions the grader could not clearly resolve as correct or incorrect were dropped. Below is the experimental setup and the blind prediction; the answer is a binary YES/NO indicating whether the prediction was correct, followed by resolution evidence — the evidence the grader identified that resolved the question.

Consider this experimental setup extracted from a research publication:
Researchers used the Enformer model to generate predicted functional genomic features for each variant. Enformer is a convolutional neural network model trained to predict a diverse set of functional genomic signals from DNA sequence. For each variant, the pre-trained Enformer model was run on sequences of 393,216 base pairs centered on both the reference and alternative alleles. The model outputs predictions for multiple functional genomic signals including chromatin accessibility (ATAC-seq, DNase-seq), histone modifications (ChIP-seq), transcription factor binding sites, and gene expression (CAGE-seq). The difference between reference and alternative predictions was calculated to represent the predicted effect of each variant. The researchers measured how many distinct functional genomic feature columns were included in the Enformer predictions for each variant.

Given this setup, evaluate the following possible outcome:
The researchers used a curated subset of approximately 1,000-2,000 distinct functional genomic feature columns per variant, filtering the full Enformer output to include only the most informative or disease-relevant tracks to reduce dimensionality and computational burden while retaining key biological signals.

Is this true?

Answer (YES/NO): NO